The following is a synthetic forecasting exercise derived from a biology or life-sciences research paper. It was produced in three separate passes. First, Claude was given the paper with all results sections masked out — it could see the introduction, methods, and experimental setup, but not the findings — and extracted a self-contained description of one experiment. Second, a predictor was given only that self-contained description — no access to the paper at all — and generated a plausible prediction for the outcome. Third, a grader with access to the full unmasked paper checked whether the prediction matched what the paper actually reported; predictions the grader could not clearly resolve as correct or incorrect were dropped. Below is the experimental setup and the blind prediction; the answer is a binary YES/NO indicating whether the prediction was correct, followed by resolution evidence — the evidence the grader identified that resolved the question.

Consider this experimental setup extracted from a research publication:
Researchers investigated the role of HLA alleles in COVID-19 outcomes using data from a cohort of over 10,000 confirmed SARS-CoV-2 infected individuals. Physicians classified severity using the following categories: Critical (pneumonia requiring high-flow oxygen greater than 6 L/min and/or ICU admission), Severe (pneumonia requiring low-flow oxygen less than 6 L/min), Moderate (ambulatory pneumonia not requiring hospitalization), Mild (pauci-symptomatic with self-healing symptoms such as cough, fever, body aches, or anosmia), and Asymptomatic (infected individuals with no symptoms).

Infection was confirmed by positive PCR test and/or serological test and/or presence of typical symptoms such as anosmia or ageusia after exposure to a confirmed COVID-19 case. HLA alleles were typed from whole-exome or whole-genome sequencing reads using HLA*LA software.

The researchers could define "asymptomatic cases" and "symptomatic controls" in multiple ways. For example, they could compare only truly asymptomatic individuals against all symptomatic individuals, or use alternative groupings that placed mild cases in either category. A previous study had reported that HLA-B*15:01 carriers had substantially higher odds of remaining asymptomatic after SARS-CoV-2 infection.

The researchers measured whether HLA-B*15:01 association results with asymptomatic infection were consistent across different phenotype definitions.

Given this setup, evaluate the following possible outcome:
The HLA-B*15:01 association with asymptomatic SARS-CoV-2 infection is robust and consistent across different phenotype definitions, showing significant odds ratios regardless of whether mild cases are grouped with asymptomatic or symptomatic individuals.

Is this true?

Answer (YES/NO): NO